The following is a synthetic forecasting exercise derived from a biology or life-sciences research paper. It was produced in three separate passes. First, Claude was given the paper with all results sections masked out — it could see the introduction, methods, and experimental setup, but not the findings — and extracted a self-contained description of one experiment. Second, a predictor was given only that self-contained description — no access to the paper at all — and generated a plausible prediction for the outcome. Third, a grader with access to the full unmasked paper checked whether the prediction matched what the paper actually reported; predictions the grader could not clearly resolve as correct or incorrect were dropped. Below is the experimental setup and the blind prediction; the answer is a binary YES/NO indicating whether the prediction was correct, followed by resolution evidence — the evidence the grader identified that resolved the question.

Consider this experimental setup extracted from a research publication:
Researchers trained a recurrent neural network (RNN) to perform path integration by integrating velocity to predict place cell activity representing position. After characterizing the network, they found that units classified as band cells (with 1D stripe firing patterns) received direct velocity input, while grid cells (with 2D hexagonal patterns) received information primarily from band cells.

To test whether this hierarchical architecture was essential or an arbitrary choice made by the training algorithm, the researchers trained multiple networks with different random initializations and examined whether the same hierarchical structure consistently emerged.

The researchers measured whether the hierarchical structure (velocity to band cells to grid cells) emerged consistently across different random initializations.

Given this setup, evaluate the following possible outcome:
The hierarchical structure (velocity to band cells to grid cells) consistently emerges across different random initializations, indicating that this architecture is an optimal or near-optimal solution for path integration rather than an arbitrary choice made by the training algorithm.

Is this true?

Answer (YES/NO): YES